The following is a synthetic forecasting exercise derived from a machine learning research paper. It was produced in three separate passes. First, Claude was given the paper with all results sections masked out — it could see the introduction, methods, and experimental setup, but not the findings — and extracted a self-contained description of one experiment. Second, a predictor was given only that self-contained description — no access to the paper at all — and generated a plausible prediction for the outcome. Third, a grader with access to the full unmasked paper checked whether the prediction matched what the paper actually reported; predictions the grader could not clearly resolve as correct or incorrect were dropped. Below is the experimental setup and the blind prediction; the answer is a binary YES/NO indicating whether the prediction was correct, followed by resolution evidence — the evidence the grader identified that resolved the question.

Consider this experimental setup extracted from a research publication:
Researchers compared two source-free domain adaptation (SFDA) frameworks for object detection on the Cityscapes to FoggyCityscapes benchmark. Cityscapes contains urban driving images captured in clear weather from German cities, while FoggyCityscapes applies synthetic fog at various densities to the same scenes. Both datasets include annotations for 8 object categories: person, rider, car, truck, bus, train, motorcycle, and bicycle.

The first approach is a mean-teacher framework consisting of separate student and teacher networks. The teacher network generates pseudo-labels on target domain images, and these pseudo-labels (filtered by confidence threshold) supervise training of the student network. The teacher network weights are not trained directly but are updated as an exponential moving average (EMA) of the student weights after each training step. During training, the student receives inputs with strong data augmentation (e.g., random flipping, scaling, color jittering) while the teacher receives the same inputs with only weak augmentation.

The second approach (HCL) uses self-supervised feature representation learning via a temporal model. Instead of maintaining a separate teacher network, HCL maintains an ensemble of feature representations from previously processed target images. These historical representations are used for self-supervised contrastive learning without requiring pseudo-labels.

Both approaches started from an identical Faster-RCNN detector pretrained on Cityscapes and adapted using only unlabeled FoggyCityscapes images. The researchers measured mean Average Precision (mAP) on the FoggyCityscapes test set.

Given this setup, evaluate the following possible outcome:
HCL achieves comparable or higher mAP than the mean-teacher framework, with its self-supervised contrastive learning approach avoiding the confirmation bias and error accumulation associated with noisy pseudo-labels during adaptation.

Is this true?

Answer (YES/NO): YES